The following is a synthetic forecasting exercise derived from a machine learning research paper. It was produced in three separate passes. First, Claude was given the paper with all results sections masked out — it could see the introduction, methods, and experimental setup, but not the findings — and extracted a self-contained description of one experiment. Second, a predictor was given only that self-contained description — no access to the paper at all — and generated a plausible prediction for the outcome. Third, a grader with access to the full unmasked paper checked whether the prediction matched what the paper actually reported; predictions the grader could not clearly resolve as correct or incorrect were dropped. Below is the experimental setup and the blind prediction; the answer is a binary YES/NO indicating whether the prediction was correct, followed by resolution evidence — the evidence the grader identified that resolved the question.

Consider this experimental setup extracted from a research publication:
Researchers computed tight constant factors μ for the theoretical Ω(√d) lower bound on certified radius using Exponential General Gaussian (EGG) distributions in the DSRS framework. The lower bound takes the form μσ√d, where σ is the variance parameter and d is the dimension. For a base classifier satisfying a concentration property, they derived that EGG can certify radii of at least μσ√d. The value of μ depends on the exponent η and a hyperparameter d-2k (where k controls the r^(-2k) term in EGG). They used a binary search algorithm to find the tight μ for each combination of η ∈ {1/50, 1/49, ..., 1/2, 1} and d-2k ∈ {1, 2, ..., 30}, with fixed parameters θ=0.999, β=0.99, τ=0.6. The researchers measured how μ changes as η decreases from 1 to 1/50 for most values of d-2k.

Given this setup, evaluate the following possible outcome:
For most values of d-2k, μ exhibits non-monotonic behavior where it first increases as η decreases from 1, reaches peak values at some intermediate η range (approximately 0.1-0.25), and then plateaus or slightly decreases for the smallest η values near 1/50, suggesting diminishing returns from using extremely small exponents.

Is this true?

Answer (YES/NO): NO